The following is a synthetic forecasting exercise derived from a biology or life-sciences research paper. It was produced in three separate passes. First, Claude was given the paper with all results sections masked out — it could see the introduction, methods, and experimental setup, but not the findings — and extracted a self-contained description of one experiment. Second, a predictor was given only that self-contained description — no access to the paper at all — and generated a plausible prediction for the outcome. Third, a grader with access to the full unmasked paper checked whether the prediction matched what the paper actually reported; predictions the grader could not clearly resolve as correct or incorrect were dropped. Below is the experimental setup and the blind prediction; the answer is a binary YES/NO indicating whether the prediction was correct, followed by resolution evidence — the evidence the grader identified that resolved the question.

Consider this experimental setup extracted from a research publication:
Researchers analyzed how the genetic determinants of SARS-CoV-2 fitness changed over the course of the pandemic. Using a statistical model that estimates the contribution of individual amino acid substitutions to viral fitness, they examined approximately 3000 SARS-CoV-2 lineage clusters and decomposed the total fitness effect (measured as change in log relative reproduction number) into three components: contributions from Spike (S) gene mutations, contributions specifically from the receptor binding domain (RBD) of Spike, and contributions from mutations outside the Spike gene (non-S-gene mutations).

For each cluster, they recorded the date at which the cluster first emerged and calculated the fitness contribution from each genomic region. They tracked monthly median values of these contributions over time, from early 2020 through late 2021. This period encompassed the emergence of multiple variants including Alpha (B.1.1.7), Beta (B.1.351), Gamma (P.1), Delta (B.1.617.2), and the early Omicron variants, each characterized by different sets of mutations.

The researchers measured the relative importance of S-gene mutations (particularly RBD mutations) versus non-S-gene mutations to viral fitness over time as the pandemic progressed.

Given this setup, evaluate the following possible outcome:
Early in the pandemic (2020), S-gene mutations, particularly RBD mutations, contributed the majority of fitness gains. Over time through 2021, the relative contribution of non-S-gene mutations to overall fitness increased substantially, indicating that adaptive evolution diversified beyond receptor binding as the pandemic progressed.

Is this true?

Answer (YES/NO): NO